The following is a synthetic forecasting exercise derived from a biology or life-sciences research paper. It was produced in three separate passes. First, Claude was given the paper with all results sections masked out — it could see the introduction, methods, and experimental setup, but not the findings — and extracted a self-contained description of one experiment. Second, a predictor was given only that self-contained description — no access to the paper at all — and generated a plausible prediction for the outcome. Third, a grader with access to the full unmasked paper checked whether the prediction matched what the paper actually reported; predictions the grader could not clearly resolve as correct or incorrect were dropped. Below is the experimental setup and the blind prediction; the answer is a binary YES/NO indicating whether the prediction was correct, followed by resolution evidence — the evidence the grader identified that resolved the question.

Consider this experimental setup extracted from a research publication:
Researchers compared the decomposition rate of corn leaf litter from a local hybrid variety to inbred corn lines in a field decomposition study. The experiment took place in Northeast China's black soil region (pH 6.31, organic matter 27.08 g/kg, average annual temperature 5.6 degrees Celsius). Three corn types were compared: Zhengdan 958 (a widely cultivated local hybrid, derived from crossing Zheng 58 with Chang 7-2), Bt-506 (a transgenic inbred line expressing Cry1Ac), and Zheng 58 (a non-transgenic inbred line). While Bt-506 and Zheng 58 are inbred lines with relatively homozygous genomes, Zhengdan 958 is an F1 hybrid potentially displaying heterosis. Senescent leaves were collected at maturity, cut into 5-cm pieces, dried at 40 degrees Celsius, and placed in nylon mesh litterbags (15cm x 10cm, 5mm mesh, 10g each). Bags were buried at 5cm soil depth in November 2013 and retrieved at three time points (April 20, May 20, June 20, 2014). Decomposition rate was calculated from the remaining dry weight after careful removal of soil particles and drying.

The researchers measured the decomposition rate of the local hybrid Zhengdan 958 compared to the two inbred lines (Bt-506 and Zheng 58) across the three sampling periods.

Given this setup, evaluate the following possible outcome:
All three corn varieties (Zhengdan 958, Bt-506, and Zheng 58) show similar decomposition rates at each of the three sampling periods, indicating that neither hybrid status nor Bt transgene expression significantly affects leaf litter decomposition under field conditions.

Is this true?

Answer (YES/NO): NO